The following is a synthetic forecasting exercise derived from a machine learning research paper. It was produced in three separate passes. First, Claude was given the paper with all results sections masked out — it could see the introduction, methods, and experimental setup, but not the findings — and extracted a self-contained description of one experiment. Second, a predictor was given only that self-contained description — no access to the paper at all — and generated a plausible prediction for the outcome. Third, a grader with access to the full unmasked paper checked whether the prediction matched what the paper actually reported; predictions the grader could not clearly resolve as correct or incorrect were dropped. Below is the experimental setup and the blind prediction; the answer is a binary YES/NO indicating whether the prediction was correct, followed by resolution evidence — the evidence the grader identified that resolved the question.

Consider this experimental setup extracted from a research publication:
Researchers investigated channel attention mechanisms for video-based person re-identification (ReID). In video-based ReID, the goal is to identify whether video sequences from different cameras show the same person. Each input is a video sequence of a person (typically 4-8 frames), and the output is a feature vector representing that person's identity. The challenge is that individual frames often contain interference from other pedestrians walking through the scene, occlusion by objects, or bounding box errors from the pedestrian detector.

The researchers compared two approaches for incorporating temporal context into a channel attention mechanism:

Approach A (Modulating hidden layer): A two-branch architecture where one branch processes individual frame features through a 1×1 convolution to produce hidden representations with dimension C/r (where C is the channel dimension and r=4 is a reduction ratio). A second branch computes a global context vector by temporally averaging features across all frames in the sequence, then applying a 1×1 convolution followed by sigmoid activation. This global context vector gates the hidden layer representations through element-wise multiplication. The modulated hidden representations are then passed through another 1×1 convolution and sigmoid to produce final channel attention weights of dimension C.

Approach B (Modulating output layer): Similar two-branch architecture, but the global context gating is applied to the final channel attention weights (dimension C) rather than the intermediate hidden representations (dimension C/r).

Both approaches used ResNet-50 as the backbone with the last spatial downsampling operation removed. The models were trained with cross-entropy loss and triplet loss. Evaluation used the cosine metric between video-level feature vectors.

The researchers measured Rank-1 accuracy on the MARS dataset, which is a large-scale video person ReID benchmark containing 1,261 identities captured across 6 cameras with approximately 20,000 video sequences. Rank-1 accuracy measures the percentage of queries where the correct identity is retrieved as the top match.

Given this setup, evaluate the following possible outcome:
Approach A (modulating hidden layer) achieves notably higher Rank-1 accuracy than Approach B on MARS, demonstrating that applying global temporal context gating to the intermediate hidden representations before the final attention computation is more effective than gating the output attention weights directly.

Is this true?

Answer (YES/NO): NO